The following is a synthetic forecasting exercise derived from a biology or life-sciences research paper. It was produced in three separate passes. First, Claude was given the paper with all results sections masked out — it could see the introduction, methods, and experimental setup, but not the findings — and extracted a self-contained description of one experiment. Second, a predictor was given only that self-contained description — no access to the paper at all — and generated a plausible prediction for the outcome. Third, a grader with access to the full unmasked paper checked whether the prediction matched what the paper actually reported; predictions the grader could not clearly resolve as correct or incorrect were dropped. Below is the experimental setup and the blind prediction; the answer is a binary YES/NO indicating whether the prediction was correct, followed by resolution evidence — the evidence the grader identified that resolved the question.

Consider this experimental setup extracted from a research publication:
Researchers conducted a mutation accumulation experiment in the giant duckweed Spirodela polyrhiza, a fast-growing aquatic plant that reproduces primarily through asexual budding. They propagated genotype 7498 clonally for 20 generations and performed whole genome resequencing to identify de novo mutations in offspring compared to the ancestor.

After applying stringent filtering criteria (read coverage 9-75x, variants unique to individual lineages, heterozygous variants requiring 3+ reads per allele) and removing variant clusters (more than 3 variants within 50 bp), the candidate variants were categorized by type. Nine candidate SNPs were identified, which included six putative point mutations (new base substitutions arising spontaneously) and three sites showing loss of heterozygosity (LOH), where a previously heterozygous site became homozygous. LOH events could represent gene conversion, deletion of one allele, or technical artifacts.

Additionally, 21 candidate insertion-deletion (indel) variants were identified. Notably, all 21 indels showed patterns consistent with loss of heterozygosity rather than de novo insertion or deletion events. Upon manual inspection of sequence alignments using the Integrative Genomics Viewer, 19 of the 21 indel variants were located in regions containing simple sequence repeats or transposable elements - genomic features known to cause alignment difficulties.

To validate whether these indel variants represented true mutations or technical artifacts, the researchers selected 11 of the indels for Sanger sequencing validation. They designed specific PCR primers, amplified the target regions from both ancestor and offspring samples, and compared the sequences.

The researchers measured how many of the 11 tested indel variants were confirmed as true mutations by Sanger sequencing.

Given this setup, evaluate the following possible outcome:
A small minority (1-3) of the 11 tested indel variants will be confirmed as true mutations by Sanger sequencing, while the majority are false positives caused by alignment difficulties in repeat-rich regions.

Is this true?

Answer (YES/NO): NO